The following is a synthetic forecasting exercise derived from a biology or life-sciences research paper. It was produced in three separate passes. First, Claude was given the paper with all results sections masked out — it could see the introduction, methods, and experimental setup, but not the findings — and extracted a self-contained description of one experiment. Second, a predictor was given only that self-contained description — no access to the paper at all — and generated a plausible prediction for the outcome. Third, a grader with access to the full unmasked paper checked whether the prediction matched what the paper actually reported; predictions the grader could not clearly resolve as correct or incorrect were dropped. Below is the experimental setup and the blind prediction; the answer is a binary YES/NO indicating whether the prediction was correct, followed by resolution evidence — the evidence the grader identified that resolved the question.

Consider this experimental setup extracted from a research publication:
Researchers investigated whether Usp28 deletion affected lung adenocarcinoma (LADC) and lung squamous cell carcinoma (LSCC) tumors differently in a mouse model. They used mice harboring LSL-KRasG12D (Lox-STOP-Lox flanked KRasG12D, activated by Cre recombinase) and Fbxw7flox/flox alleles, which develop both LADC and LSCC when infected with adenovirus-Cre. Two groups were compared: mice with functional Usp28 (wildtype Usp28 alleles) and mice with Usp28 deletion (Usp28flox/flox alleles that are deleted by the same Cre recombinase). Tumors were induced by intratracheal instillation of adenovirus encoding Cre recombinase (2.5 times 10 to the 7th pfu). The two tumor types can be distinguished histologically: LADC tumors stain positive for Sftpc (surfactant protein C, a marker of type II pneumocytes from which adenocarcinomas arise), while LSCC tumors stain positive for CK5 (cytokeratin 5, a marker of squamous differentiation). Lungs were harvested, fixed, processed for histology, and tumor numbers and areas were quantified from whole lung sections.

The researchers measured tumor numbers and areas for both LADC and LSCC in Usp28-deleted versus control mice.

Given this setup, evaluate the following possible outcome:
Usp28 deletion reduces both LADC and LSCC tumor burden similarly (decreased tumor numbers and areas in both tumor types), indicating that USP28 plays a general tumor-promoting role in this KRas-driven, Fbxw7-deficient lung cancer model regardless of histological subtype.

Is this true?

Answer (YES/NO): NO